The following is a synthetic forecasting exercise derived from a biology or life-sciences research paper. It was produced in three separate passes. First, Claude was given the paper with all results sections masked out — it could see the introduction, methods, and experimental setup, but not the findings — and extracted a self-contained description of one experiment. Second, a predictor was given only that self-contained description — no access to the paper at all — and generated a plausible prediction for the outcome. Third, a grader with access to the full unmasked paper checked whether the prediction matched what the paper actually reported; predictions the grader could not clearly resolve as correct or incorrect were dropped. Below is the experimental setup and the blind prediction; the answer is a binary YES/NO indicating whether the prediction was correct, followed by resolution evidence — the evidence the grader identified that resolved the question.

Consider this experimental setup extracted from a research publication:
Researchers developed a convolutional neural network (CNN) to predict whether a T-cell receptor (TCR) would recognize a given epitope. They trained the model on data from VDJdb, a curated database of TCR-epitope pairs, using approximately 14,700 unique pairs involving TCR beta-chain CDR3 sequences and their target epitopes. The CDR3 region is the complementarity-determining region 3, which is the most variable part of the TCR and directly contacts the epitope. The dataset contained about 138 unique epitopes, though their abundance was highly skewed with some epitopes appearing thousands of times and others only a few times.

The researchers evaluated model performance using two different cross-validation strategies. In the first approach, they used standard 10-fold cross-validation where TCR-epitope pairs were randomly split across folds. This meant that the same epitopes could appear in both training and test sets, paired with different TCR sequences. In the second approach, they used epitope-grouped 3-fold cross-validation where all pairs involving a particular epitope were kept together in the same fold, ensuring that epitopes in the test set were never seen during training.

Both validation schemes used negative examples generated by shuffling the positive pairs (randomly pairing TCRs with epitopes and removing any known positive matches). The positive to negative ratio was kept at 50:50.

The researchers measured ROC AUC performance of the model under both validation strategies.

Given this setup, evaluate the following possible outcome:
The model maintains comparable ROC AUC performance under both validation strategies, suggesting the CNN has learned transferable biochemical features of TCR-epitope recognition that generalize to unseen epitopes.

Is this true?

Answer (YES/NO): NO